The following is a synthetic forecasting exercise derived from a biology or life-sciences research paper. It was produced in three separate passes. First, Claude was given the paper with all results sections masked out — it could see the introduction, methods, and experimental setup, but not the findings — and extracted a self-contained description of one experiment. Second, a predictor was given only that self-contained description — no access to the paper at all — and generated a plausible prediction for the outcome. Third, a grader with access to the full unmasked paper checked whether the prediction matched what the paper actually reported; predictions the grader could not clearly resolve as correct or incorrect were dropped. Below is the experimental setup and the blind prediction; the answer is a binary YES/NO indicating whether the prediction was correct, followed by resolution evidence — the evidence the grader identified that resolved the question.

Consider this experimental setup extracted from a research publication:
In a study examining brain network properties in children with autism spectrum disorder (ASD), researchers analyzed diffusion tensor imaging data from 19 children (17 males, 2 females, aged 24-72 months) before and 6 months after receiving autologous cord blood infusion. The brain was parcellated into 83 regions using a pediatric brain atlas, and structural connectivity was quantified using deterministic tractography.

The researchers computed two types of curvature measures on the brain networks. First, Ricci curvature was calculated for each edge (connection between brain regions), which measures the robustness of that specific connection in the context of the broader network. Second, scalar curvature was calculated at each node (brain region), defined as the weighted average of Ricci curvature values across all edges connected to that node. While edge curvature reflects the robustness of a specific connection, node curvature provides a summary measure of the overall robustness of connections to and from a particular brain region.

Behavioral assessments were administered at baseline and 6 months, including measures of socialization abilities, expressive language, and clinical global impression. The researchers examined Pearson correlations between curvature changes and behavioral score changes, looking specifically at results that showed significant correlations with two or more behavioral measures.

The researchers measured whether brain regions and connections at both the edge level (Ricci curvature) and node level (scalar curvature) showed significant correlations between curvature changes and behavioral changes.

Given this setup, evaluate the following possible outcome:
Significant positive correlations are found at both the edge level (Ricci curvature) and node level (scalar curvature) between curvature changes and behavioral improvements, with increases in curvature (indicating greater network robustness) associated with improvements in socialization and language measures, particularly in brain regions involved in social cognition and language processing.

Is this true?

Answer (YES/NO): YES